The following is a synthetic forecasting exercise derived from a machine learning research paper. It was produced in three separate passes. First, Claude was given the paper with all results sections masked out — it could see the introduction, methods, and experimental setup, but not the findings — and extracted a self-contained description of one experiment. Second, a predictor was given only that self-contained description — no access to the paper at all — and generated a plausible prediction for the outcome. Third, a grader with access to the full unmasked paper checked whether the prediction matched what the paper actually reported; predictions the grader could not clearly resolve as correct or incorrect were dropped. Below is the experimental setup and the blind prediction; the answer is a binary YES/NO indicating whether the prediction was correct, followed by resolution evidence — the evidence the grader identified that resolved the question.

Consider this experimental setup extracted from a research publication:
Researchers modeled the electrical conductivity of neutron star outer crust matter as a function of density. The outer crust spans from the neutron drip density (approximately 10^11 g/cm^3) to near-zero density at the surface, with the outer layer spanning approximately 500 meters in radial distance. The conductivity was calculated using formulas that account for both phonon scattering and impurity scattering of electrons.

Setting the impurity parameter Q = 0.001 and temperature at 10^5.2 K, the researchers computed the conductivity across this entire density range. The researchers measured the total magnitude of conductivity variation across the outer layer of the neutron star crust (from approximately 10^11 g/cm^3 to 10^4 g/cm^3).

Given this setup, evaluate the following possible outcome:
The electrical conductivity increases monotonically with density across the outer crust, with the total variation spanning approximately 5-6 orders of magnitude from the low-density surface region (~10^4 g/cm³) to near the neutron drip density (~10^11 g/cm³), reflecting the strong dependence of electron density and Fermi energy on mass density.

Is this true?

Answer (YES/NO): NO